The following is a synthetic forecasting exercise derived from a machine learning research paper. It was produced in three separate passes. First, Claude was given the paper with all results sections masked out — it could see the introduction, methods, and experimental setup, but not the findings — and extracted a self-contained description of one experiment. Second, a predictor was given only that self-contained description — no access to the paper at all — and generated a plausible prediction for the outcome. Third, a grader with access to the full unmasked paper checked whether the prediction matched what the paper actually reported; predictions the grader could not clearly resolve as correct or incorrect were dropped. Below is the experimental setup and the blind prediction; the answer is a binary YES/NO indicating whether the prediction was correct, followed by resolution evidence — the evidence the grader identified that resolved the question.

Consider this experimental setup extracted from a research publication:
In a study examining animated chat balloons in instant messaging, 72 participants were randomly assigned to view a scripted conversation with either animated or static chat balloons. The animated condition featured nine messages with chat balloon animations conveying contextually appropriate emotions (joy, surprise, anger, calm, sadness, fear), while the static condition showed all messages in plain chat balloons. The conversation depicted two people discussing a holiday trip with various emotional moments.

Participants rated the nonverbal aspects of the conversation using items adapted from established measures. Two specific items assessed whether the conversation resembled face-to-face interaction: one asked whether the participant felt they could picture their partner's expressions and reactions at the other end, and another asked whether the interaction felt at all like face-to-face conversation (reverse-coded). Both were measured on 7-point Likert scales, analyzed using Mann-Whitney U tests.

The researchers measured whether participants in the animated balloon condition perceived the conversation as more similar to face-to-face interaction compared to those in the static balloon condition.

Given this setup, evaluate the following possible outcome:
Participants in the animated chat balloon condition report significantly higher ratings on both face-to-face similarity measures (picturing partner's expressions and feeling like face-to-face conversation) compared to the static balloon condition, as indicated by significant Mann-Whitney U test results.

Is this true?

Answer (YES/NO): YES